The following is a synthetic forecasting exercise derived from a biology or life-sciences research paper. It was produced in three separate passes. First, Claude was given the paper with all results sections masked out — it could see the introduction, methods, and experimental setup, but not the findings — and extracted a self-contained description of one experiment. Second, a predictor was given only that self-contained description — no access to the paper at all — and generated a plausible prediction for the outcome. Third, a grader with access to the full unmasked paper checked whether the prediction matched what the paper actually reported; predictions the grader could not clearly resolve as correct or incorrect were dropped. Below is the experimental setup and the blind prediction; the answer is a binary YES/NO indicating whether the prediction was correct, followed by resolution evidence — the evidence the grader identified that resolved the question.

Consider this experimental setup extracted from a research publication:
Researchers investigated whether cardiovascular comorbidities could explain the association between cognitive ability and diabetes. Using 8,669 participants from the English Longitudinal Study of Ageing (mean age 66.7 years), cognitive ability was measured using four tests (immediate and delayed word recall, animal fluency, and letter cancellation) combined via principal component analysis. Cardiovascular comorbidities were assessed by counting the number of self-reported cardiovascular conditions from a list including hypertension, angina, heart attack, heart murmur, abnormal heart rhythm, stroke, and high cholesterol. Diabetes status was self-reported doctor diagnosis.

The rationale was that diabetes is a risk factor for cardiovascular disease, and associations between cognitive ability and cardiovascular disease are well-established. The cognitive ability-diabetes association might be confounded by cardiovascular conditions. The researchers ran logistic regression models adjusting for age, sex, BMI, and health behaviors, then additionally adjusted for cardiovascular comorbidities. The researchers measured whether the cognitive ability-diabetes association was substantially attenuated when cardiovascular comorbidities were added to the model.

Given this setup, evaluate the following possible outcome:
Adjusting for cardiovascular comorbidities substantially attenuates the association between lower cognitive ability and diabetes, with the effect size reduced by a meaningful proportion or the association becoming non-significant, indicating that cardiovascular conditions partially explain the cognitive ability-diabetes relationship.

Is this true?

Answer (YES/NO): NO